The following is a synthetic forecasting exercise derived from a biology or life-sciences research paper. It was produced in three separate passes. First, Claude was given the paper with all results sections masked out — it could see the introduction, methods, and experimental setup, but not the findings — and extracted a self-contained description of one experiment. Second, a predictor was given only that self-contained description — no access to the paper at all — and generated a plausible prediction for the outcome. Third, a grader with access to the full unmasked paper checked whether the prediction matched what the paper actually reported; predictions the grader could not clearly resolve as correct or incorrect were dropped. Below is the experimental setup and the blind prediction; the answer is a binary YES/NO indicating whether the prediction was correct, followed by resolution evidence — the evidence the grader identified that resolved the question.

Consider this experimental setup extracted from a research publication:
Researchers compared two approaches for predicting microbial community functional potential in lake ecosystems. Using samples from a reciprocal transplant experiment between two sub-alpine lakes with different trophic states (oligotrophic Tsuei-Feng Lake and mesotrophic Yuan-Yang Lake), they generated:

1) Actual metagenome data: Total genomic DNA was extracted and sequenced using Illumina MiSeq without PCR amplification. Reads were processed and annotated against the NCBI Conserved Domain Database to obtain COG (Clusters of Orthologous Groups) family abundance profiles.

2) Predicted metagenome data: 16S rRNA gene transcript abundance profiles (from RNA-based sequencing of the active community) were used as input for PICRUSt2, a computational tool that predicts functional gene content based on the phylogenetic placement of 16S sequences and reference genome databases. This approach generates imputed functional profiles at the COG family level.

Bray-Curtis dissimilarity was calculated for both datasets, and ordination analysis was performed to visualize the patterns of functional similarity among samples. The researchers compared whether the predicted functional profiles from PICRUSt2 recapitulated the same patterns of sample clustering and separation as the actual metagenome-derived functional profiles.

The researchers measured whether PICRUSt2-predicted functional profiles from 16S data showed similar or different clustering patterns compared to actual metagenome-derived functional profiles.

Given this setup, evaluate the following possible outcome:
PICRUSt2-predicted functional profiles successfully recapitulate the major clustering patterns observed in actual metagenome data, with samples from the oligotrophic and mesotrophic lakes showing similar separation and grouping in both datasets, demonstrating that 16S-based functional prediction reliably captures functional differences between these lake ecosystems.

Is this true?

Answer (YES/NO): YES